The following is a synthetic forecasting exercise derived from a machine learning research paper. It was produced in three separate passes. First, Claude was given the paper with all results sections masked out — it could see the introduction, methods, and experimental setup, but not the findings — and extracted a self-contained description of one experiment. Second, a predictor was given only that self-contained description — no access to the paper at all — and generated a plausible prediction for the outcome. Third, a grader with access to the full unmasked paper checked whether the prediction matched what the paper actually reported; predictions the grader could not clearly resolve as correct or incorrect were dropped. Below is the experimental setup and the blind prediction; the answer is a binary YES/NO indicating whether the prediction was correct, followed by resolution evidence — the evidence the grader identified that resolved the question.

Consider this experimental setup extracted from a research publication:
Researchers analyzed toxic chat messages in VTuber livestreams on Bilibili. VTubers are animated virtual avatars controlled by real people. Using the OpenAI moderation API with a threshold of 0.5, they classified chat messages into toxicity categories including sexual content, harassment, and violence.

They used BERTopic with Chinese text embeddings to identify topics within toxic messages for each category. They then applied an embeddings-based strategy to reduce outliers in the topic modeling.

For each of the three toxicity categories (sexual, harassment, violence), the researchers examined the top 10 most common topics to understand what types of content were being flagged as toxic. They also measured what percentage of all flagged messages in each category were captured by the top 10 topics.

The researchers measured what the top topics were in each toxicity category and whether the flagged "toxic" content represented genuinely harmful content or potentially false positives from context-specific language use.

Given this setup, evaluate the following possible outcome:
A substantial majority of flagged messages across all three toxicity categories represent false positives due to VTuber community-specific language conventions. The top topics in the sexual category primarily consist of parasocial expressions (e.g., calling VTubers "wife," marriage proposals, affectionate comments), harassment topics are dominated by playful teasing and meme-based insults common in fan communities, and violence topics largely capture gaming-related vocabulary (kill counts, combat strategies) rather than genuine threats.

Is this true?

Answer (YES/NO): NO